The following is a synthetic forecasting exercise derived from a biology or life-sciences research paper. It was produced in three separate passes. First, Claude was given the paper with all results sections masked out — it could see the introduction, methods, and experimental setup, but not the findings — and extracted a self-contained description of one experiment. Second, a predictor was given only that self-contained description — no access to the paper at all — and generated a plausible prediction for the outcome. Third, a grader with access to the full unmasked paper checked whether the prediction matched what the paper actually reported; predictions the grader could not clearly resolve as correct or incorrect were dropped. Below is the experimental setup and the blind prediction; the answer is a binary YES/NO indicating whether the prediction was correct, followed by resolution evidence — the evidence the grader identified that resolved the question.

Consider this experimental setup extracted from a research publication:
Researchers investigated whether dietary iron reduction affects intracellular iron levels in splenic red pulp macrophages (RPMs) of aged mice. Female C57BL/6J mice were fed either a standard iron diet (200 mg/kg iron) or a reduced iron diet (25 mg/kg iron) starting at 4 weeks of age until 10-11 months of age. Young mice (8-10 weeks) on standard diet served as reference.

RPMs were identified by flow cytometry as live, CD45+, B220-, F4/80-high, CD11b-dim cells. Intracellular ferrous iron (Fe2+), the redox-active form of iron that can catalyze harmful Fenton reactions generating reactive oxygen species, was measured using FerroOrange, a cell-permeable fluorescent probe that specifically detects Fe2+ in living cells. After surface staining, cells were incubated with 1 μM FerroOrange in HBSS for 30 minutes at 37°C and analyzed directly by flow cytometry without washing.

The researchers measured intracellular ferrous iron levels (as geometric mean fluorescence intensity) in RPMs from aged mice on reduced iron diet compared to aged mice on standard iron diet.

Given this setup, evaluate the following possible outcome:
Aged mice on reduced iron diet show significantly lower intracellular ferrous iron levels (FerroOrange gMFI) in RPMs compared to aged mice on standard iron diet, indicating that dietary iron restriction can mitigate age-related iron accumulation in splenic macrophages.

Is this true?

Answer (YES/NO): YES